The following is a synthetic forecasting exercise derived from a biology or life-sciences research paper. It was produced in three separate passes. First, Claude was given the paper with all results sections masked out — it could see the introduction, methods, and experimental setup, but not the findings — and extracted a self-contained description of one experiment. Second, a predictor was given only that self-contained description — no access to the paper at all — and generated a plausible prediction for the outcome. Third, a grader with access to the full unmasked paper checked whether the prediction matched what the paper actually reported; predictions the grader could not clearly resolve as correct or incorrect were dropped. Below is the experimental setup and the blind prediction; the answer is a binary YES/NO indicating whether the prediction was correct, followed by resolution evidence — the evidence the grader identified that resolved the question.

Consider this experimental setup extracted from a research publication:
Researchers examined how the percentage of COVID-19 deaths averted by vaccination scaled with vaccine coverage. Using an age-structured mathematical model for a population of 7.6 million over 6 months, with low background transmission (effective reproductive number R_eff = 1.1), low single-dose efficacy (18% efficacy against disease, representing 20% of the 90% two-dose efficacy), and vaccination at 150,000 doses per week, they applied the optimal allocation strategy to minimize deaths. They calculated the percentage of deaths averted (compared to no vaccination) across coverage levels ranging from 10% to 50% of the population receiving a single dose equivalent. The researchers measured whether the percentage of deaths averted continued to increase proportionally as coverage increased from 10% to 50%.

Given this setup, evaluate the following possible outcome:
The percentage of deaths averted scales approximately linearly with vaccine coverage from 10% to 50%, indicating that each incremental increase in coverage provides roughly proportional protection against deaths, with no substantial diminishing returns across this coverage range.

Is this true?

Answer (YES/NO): NO